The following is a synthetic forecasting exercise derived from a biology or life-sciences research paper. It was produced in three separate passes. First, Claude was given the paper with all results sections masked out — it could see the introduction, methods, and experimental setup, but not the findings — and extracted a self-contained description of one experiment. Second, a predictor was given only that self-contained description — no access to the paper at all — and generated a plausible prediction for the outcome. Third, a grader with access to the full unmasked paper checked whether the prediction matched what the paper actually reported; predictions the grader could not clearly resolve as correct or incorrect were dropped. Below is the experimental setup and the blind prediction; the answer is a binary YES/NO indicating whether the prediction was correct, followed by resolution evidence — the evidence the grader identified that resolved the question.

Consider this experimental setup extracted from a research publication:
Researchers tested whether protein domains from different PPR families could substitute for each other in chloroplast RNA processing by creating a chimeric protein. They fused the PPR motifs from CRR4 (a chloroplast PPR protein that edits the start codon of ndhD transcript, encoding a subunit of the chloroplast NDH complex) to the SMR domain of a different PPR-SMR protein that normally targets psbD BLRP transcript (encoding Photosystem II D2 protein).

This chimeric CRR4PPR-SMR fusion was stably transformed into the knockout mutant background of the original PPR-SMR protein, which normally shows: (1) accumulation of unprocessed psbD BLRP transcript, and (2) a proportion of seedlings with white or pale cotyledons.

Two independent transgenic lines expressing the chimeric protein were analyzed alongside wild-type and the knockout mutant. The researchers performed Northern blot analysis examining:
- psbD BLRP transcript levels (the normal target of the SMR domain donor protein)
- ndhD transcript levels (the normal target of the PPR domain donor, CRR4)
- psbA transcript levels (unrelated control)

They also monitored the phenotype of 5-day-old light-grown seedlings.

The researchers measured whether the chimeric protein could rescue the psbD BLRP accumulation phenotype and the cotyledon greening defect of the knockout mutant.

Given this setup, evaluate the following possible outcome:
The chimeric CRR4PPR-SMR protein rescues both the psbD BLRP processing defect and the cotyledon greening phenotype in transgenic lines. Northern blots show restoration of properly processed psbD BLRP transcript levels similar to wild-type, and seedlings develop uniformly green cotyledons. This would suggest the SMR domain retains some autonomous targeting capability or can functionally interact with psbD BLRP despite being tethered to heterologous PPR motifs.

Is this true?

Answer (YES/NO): NO